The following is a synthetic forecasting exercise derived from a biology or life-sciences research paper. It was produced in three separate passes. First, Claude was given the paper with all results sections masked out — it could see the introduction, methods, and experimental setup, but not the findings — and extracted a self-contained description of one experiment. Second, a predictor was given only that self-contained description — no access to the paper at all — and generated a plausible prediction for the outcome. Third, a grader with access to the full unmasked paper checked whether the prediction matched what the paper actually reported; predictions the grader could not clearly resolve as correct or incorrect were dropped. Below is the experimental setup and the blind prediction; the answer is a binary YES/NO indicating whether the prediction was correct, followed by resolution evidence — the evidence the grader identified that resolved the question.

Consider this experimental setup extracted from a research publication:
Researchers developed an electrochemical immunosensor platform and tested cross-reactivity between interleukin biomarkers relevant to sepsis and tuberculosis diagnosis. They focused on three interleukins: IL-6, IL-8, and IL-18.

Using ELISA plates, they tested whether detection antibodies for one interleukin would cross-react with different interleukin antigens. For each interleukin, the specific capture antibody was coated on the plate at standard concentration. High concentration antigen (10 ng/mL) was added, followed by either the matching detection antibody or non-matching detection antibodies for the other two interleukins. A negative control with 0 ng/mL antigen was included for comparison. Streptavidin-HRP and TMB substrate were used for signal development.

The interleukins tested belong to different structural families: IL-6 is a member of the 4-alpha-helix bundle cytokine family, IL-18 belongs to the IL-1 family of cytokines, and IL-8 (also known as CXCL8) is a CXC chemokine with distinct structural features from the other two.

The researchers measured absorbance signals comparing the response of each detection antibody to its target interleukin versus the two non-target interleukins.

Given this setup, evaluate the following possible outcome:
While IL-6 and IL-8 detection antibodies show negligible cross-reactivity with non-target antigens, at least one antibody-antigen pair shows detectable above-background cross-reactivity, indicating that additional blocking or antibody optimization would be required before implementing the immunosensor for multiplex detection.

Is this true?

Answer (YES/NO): NO